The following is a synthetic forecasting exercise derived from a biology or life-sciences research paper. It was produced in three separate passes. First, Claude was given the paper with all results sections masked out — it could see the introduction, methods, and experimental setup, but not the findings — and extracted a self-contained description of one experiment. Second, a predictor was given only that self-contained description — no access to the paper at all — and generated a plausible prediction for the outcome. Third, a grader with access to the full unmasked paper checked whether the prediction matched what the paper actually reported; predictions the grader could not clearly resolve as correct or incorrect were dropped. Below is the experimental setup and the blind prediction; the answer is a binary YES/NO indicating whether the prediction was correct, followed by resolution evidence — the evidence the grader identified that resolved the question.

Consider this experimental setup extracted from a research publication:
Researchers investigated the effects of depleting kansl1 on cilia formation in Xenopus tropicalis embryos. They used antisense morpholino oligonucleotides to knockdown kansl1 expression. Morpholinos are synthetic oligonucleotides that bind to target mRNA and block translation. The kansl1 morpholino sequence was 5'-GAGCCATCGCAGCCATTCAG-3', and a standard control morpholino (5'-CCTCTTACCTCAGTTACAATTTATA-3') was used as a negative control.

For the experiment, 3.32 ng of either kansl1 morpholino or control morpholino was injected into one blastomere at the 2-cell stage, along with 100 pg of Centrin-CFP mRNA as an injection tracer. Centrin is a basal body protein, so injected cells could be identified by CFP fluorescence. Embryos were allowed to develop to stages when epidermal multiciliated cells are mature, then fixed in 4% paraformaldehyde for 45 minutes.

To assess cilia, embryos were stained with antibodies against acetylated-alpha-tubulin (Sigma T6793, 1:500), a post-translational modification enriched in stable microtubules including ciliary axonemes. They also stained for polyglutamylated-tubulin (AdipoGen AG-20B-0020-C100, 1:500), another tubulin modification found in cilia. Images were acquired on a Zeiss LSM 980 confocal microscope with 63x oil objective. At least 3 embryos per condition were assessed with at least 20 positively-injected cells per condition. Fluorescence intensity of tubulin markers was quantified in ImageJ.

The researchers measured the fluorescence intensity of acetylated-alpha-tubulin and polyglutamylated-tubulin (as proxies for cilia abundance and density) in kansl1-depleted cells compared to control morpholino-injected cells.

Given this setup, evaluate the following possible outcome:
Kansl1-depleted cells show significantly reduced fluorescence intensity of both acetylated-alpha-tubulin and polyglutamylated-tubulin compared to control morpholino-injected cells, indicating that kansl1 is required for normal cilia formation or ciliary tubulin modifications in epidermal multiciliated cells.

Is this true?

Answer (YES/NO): NO